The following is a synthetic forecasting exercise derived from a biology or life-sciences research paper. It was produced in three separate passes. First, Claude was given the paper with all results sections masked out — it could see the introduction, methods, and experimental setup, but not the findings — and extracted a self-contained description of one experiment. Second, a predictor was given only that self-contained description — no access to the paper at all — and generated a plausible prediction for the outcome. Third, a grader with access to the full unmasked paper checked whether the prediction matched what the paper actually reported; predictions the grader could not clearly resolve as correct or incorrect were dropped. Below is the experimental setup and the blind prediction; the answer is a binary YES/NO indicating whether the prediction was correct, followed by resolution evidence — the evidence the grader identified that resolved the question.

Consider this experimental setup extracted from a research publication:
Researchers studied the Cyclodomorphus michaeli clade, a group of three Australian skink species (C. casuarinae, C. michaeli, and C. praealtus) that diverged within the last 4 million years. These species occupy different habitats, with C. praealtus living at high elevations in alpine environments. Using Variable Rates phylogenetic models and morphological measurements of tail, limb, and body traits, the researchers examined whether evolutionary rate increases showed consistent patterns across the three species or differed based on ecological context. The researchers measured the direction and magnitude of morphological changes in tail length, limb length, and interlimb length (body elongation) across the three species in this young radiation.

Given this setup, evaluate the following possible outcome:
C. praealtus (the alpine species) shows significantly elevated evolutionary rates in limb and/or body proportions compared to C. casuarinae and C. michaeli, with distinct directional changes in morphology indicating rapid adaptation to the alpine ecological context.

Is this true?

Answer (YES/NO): NO